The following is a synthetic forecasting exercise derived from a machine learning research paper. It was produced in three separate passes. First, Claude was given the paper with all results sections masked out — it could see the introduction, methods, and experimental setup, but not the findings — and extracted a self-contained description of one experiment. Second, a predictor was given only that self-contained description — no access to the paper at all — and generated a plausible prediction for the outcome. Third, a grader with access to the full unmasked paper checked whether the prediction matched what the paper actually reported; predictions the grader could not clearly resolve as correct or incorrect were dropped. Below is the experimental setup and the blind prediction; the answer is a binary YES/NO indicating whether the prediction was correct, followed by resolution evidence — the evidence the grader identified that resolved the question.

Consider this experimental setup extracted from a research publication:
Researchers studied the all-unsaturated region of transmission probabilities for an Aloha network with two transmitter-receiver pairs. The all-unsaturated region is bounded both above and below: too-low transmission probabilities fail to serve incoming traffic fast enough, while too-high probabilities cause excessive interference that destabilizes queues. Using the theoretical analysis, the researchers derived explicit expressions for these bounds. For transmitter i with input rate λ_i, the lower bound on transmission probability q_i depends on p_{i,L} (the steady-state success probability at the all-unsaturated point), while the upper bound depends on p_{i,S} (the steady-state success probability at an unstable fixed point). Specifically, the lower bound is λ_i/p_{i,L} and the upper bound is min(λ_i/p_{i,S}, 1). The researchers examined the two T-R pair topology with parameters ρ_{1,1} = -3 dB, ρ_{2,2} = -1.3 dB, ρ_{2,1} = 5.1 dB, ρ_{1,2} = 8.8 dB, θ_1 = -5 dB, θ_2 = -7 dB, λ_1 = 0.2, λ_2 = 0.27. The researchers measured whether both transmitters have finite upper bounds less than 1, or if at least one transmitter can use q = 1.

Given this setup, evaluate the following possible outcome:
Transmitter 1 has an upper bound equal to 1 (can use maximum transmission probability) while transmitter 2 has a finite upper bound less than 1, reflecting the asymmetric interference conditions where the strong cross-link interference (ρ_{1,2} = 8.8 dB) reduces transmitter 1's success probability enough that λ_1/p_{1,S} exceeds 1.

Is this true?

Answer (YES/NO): NO